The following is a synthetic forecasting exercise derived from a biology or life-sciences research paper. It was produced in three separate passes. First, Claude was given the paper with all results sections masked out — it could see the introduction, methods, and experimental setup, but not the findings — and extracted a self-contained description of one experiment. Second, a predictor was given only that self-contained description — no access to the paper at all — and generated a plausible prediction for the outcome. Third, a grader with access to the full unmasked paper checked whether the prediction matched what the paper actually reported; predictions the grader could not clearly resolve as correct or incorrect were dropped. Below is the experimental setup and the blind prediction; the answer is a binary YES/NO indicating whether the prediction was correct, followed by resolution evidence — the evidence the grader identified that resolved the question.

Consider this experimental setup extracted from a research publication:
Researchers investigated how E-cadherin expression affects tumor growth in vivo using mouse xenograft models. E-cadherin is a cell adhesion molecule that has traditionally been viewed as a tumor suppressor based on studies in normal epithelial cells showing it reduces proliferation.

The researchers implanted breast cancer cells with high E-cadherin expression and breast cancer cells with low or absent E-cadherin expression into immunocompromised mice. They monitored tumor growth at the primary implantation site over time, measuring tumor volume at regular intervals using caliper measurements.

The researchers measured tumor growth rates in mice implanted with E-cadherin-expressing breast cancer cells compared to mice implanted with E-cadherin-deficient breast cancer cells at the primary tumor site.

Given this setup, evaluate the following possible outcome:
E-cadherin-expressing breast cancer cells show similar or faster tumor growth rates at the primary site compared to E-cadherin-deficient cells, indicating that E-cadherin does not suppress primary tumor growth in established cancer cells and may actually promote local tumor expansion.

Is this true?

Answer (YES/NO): YES